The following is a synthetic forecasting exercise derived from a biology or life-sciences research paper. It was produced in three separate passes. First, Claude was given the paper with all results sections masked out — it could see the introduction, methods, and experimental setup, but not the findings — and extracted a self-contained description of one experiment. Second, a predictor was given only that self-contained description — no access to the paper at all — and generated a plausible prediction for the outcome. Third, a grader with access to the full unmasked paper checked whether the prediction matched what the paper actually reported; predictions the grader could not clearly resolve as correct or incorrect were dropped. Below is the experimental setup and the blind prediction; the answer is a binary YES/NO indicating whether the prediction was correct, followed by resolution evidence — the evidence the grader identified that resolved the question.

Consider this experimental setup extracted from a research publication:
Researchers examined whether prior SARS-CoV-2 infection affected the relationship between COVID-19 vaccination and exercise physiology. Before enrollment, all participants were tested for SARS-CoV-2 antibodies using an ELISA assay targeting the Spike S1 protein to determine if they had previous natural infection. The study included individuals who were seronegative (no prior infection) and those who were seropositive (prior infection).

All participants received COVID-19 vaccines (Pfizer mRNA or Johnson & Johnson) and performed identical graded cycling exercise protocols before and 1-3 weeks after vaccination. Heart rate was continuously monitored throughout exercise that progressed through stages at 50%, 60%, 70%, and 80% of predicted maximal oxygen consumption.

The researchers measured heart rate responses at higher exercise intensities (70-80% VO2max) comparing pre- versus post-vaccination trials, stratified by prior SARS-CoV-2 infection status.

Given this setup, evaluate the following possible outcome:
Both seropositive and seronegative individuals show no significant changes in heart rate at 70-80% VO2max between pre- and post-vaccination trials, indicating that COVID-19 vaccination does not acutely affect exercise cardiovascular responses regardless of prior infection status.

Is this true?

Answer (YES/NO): NO